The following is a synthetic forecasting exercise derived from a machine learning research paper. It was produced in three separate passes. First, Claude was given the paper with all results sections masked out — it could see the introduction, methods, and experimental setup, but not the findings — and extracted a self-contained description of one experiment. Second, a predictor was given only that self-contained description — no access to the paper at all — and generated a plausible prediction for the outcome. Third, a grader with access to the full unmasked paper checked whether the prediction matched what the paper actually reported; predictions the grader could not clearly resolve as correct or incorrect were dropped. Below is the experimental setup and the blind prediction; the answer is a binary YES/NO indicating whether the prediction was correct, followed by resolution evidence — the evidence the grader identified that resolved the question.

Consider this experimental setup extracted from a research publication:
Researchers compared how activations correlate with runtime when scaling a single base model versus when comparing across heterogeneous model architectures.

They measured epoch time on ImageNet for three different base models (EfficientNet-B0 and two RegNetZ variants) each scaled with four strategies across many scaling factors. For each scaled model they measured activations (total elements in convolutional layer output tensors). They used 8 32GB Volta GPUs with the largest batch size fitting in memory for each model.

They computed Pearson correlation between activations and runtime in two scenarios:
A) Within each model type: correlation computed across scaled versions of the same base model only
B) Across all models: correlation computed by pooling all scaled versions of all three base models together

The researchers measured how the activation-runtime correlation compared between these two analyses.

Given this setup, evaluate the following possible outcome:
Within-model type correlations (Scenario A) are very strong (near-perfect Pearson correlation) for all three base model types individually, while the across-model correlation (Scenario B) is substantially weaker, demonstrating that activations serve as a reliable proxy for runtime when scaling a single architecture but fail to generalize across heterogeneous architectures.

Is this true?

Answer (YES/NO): NO